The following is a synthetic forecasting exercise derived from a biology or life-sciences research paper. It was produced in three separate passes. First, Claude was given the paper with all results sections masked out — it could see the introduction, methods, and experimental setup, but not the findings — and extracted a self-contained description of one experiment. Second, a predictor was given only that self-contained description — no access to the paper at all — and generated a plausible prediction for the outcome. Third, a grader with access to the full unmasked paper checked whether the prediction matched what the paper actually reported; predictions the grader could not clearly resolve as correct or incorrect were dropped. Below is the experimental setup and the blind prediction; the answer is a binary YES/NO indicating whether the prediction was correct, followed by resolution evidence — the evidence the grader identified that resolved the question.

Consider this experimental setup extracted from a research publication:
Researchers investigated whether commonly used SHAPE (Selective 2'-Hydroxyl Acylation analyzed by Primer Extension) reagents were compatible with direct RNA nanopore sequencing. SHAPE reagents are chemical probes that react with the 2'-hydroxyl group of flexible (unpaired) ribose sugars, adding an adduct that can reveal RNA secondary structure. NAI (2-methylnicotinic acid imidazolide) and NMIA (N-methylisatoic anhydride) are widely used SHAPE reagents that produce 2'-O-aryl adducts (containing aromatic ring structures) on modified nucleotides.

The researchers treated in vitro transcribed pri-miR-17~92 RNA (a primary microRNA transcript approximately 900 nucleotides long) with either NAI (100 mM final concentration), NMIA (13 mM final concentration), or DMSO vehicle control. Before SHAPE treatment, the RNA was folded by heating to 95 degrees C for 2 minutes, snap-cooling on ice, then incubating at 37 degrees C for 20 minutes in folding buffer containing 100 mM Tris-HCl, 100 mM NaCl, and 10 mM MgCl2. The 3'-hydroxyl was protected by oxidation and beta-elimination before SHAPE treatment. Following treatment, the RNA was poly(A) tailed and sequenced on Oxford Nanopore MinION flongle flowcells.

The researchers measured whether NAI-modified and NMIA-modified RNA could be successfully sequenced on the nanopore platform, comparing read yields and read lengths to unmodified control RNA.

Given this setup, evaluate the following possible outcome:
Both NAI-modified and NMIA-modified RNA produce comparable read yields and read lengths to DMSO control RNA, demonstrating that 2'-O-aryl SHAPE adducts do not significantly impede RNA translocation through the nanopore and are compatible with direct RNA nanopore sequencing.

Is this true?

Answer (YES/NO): NO